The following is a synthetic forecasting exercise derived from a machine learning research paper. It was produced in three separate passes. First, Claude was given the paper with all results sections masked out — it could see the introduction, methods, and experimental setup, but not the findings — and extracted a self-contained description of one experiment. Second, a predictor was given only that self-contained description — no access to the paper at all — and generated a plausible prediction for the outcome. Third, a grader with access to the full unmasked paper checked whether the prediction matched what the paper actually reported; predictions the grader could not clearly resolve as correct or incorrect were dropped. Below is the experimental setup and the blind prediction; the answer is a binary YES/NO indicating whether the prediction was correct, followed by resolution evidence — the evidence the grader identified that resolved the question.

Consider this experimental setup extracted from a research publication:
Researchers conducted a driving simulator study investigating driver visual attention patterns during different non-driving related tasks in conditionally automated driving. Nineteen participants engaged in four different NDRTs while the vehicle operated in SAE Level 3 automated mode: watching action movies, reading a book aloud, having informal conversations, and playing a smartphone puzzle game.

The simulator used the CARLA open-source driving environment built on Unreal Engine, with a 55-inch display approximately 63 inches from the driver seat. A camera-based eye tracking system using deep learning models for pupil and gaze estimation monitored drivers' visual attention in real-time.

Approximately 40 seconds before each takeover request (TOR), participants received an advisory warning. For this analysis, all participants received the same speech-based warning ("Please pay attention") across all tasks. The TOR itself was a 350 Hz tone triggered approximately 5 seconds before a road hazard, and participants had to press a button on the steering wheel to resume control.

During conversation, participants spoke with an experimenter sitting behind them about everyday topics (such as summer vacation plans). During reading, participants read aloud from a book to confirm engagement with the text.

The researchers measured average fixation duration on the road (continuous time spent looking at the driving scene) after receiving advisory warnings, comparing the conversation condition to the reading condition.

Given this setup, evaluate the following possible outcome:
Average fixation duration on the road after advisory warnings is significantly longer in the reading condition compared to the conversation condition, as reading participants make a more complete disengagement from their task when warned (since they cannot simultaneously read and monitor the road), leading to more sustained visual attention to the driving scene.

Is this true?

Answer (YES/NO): NO